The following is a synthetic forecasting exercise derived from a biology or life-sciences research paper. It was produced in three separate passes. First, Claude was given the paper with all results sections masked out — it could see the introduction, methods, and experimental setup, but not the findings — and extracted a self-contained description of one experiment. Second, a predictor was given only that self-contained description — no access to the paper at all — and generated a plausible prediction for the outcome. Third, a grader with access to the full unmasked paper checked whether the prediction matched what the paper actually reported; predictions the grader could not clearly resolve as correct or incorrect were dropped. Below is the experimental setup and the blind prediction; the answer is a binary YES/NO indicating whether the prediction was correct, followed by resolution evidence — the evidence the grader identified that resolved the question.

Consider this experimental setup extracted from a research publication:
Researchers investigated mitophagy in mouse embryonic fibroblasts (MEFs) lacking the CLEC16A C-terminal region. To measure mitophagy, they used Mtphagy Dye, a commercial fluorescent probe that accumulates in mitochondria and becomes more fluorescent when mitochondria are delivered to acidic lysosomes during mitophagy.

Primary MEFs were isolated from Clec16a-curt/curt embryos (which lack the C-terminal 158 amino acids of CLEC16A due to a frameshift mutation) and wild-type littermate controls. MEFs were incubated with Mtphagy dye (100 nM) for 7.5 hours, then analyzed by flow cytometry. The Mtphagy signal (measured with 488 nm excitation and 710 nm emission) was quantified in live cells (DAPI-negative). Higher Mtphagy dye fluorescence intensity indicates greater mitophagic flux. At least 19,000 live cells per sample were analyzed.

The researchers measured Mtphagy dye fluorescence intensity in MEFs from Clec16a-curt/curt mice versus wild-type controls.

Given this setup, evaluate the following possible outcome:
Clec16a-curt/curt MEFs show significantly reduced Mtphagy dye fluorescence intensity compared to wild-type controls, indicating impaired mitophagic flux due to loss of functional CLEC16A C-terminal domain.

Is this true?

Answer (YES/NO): NO